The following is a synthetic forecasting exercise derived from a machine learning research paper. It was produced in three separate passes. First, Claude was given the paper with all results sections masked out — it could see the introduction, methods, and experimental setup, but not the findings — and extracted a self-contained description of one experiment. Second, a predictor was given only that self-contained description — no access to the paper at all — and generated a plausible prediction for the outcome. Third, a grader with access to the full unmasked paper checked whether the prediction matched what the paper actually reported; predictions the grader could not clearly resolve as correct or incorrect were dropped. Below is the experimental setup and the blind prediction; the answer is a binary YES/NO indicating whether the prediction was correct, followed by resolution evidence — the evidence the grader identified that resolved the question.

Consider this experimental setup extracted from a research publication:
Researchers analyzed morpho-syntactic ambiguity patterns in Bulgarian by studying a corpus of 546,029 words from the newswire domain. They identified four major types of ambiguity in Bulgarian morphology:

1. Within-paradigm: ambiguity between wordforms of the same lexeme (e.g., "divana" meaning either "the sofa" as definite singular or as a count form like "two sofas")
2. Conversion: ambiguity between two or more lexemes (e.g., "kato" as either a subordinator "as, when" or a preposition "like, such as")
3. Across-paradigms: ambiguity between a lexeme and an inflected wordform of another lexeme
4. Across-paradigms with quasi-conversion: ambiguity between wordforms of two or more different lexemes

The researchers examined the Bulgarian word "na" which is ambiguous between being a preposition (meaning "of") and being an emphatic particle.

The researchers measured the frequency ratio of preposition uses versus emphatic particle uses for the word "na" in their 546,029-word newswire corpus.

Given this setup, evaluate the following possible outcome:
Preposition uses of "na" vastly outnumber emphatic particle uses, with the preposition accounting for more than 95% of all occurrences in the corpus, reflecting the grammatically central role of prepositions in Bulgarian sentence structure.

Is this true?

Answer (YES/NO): YES